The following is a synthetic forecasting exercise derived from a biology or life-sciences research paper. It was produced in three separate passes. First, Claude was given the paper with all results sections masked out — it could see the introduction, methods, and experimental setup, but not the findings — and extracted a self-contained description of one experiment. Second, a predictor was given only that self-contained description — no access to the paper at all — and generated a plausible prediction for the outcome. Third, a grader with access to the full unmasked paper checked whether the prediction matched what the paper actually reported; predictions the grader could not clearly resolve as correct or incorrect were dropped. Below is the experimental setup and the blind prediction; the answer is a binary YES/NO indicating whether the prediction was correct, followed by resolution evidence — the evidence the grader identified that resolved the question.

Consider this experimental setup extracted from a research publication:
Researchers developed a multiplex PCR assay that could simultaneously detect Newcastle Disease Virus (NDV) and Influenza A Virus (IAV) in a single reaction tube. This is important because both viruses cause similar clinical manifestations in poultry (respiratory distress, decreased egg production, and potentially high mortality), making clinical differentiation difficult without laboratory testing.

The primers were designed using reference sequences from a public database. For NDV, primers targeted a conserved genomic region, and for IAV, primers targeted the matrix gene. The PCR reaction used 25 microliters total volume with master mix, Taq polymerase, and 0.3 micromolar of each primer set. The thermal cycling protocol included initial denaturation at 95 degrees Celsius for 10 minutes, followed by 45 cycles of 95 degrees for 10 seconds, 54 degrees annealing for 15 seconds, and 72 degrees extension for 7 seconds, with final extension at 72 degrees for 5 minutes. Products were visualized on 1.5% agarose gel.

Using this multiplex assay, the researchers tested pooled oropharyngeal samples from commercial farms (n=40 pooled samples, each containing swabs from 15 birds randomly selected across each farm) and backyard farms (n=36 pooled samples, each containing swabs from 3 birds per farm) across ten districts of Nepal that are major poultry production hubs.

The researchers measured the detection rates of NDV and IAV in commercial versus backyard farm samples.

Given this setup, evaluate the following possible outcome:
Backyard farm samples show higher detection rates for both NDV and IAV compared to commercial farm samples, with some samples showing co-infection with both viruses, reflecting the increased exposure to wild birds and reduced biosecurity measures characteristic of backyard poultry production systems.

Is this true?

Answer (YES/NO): NO